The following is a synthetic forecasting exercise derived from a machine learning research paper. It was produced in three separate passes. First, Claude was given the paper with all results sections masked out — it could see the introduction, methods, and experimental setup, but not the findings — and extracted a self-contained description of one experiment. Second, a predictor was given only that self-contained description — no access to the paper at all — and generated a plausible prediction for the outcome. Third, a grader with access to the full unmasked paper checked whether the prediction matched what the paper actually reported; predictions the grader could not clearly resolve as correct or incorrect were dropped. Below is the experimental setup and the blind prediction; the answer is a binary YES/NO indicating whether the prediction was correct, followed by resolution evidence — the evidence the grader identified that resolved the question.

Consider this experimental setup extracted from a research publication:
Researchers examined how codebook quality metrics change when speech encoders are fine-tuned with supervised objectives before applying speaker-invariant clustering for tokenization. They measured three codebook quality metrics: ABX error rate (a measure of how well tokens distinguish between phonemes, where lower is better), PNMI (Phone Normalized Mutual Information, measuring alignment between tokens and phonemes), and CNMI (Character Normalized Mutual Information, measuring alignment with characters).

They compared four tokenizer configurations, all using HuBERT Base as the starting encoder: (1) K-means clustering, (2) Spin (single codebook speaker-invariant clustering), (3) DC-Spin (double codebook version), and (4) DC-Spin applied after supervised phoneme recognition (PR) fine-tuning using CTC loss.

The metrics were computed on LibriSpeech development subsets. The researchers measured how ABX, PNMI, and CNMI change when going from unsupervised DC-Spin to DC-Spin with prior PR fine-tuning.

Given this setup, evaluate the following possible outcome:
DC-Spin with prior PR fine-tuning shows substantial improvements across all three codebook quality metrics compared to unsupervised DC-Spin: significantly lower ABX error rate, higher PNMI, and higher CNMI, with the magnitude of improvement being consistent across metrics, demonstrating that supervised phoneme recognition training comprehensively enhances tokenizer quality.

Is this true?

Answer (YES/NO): NO